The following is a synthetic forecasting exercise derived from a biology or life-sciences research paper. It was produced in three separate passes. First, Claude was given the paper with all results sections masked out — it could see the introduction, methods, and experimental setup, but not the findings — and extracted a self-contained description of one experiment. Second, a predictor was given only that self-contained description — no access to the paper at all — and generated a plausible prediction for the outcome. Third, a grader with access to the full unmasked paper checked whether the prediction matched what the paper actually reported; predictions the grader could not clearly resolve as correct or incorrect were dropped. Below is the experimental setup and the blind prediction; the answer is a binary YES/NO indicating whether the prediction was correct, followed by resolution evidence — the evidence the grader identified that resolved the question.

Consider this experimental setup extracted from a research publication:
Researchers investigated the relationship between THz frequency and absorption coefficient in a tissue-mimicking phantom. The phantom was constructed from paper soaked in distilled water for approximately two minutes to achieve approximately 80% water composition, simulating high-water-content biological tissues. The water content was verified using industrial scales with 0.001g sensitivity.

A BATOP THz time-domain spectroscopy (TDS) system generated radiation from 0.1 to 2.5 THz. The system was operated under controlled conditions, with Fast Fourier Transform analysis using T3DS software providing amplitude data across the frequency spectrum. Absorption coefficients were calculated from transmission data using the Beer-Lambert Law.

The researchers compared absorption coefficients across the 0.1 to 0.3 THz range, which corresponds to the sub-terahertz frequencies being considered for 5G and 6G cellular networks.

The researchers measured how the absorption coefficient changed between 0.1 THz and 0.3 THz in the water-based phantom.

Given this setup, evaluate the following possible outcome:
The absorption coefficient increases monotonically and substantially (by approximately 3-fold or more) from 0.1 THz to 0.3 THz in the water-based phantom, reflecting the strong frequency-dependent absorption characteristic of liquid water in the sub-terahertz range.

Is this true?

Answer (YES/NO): NO